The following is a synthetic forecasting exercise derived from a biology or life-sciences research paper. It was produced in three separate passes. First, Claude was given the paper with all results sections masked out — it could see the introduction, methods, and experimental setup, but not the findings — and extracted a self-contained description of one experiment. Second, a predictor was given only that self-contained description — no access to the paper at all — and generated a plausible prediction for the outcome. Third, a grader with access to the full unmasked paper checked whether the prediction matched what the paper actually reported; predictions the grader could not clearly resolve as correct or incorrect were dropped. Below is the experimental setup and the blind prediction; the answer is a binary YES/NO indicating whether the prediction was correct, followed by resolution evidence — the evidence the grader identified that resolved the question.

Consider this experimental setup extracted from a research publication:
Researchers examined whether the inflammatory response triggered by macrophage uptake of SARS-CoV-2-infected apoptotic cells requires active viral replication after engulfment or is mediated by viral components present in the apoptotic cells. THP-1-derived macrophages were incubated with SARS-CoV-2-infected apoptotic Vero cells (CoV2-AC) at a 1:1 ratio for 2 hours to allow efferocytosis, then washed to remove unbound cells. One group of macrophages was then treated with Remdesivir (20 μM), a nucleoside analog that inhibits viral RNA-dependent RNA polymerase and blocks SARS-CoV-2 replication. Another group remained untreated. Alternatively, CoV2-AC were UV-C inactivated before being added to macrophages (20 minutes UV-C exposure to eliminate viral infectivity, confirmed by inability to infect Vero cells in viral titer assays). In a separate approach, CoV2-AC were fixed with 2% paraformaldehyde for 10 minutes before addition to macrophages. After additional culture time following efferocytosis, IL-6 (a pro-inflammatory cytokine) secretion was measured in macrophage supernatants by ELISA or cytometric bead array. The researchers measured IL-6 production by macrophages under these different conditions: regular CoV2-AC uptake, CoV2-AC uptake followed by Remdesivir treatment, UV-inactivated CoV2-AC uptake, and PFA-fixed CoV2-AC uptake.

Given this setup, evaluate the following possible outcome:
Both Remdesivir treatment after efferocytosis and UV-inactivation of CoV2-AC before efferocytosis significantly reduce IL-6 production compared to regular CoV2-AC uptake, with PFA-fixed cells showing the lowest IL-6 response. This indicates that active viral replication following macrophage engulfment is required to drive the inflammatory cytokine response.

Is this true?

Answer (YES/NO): NO